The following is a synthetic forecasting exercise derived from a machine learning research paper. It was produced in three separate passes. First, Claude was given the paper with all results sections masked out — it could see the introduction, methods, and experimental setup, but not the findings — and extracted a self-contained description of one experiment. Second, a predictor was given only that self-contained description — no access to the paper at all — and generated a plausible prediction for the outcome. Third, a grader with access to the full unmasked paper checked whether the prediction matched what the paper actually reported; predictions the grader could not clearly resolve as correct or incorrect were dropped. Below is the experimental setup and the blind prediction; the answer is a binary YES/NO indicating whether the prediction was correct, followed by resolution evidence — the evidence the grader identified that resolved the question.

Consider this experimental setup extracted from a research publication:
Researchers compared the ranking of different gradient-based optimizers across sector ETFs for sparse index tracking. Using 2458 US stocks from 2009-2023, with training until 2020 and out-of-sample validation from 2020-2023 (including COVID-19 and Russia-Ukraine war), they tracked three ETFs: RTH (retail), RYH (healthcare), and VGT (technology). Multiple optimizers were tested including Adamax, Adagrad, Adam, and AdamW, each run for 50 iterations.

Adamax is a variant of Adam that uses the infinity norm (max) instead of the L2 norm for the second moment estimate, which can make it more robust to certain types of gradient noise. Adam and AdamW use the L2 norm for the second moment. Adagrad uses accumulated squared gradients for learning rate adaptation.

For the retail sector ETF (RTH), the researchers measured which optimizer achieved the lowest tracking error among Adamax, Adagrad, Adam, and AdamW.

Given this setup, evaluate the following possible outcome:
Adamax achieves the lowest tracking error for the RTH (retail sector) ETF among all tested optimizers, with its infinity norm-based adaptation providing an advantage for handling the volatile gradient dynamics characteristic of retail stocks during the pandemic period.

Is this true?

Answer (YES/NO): NO